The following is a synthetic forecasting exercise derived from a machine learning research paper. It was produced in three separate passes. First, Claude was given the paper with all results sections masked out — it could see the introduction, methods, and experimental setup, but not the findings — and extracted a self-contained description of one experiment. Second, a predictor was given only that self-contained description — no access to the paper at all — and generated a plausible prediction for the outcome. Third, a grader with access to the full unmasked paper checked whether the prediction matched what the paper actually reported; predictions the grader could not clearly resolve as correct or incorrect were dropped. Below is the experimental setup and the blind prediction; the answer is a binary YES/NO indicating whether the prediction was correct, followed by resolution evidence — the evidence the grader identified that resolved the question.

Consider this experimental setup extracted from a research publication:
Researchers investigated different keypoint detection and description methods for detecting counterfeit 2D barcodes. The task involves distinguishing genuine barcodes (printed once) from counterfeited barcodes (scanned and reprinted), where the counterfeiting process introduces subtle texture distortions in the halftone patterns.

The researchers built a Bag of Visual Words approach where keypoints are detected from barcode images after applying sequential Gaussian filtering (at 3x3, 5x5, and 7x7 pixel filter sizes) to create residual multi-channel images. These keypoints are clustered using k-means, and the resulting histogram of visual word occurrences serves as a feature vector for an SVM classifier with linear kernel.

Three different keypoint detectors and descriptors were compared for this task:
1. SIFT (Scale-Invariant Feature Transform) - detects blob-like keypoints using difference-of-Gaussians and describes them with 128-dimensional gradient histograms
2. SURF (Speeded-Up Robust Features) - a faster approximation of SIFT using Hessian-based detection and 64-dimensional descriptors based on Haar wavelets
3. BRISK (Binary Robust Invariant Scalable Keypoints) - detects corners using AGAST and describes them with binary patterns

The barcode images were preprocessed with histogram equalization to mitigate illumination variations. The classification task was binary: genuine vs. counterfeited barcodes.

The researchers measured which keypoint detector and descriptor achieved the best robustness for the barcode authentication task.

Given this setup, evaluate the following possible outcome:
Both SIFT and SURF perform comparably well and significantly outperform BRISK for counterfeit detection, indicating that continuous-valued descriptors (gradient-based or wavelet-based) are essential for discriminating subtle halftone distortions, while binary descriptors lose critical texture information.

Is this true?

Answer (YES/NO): NO